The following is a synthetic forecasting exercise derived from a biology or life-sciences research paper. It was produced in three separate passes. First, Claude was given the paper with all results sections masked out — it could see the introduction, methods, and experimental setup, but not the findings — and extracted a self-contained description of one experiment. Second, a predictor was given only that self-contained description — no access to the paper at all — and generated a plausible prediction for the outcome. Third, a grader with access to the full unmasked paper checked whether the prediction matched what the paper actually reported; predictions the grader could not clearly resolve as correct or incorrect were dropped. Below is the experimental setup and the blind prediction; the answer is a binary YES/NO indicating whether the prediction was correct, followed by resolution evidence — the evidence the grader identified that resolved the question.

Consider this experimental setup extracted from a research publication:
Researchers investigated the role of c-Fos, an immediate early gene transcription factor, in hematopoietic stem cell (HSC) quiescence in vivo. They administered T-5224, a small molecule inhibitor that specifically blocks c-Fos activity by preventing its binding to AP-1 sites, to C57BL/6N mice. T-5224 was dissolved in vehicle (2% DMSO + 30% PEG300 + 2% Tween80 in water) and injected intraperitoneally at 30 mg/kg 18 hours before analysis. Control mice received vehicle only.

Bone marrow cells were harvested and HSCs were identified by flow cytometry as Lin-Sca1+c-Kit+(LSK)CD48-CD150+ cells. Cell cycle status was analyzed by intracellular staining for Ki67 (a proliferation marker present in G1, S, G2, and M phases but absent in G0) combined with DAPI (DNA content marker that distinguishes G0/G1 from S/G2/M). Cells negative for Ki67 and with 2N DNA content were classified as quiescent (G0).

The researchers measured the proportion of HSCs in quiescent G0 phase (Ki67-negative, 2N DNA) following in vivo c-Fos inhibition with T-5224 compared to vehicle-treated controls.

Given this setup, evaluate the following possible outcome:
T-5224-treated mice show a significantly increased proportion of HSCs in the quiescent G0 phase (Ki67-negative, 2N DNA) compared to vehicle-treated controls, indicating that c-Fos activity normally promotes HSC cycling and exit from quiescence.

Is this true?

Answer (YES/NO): NO